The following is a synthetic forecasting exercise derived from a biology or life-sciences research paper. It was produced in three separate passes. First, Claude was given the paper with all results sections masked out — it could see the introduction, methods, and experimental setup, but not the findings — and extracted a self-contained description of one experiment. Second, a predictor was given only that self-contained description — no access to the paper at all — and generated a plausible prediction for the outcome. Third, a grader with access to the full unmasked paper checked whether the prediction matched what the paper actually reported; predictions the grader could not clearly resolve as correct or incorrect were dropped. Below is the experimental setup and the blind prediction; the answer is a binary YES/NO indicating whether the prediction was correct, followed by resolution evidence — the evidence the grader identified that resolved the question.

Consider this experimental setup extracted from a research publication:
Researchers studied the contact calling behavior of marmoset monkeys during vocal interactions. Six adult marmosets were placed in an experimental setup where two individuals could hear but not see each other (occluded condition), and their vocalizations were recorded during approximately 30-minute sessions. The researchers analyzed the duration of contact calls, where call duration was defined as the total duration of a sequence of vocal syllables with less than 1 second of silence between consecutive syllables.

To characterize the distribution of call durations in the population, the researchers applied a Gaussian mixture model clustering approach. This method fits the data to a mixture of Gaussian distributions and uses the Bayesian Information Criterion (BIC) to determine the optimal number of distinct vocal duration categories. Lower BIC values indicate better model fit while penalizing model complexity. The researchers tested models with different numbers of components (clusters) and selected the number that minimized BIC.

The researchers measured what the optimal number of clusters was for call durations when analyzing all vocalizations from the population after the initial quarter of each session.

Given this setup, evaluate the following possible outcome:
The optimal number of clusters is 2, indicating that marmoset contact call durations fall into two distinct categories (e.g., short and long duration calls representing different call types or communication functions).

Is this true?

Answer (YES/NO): NO